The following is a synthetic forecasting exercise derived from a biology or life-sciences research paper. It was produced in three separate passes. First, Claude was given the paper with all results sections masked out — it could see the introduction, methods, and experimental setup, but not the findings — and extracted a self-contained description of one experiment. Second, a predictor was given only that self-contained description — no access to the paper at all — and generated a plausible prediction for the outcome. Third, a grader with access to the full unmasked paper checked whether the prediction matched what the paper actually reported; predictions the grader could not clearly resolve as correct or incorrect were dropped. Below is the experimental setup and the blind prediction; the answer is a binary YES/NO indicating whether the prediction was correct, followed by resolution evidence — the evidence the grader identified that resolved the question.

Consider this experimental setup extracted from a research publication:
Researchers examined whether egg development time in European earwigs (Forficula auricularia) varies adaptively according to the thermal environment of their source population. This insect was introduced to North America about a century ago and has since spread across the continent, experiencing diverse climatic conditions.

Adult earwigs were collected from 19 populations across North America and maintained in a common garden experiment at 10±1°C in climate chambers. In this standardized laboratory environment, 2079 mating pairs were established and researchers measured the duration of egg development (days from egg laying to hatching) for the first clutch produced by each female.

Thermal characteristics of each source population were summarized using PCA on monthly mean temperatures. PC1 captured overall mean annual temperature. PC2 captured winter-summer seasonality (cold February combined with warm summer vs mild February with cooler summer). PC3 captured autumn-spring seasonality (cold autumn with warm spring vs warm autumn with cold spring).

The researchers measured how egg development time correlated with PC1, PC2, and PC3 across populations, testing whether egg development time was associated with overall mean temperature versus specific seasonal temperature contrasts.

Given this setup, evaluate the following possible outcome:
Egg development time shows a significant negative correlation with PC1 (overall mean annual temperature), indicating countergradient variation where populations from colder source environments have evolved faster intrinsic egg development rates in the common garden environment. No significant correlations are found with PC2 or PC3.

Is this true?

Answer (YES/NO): NO